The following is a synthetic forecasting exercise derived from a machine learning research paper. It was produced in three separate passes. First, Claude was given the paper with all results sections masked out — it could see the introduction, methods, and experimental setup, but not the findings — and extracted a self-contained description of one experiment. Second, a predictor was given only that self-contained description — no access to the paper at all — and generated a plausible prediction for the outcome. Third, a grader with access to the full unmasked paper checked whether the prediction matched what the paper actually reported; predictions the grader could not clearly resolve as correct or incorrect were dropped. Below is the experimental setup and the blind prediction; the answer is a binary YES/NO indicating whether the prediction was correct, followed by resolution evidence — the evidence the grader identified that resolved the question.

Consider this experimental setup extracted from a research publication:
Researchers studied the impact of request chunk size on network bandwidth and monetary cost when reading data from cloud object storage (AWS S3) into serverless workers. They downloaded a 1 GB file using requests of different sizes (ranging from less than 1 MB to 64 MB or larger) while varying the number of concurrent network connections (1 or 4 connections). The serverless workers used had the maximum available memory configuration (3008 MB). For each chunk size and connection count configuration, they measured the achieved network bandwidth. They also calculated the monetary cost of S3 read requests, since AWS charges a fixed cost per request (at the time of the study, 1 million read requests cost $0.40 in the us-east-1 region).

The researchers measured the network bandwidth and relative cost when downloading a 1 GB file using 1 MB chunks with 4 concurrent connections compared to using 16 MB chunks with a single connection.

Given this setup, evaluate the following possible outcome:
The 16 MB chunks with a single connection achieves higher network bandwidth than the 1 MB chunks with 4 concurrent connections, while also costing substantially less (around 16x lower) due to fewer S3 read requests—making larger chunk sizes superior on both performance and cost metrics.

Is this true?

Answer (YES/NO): NO